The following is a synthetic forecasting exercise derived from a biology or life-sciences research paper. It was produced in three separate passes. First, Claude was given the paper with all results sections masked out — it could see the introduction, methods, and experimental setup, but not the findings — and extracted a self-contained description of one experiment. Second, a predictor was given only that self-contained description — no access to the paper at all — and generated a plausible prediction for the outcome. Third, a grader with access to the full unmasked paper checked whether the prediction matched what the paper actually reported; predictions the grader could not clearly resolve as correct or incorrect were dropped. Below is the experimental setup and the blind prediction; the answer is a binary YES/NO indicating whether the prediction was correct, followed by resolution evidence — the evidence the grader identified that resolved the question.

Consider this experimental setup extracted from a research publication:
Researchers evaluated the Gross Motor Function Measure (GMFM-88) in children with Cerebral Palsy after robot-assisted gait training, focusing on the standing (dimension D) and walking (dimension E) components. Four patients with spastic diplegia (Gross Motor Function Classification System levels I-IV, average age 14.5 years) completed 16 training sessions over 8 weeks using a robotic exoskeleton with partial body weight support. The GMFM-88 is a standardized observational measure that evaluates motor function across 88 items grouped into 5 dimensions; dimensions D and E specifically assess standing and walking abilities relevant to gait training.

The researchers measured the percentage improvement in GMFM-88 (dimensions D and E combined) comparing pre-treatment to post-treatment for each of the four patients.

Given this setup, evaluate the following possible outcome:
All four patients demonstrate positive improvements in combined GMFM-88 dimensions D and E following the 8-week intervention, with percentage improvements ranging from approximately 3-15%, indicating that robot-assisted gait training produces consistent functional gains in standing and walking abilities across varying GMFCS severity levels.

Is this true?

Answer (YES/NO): NO